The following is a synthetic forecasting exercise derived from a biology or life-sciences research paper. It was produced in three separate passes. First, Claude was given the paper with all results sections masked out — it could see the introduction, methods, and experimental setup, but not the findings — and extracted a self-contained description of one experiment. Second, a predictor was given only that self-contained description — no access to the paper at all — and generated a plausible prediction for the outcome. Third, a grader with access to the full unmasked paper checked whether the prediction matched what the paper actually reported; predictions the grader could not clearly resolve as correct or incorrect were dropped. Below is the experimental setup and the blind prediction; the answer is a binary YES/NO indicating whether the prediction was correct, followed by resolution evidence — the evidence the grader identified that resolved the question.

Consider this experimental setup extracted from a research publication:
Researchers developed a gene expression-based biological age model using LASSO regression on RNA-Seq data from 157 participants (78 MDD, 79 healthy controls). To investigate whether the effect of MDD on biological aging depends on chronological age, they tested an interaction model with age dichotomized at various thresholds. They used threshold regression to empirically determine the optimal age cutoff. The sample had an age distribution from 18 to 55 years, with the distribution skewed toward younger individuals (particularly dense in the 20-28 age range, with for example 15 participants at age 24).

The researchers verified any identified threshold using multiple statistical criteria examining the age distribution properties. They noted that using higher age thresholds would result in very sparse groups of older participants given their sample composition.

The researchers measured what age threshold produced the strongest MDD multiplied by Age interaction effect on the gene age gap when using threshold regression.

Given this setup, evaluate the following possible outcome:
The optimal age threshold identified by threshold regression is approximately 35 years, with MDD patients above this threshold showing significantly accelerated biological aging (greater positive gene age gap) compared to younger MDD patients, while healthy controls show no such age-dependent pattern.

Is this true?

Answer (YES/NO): NO